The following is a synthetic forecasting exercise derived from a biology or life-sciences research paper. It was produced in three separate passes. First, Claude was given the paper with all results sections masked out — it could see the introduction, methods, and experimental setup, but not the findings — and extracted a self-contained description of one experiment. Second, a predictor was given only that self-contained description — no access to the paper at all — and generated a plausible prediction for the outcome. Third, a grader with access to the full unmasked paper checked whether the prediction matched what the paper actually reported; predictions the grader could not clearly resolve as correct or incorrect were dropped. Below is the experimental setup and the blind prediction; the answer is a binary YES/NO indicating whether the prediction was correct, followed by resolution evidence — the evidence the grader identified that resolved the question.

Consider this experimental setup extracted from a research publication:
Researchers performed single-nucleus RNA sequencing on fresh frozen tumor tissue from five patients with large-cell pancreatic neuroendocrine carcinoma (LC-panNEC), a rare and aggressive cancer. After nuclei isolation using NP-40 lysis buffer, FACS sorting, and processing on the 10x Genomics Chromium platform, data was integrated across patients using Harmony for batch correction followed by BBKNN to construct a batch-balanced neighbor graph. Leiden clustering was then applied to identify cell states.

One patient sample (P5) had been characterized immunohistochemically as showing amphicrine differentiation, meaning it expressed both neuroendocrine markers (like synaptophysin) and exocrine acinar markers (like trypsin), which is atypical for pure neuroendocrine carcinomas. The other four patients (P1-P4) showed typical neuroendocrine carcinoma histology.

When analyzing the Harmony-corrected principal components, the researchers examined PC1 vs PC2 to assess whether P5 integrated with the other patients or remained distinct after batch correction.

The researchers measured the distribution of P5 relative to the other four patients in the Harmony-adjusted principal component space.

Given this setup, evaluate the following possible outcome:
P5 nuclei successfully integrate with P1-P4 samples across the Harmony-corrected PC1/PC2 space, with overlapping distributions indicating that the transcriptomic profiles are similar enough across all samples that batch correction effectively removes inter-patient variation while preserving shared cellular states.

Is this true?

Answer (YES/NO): NO